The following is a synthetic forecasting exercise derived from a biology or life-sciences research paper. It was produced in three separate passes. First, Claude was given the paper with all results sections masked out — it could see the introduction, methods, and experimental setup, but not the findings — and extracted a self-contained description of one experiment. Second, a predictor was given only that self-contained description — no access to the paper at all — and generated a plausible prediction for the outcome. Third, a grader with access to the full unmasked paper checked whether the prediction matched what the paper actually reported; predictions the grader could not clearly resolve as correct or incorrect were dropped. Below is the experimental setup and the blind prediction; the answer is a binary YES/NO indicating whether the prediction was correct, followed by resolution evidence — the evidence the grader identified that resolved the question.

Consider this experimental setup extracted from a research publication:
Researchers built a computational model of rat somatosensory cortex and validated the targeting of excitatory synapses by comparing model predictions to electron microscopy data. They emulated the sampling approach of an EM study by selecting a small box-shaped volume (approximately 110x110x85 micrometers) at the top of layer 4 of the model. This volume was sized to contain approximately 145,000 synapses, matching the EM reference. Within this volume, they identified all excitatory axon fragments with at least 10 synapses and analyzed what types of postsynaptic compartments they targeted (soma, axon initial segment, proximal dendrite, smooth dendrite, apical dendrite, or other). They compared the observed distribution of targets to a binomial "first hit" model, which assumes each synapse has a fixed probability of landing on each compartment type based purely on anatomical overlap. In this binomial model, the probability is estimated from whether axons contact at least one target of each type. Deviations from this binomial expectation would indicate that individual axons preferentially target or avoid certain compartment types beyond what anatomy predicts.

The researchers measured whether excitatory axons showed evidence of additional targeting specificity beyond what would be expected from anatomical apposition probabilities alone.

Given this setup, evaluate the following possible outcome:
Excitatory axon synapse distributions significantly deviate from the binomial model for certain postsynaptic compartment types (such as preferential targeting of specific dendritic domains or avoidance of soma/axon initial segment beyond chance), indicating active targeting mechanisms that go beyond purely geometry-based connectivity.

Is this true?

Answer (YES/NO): NO